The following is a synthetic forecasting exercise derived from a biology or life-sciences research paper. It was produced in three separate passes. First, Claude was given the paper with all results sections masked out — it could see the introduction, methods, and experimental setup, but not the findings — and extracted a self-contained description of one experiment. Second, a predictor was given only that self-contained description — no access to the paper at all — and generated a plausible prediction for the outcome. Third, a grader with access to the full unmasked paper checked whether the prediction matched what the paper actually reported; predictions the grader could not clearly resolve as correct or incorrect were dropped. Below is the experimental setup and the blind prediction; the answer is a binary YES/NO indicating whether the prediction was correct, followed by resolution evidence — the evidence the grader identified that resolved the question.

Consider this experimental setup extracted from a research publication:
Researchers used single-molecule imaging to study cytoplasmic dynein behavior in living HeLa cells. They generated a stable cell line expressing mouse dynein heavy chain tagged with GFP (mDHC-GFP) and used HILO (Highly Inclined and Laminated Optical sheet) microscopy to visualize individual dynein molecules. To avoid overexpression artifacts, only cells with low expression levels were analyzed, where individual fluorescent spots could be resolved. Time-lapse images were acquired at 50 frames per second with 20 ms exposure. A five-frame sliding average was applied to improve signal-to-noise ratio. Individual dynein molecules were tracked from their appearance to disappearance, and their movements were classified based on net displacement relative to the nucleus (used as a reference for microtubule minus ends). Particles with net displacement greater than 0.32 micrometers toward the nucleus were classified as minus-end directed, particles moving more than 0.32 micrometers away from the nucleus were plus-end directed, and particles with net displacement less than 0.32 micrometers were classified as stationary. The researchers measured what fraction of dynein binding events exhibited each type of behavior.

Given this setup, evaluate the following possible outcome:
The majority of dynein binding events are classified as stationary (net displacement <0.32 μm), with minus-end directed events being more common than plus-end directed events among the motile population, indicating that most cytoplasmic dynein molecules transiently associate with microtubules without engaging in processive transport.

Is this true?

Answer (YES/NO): YES